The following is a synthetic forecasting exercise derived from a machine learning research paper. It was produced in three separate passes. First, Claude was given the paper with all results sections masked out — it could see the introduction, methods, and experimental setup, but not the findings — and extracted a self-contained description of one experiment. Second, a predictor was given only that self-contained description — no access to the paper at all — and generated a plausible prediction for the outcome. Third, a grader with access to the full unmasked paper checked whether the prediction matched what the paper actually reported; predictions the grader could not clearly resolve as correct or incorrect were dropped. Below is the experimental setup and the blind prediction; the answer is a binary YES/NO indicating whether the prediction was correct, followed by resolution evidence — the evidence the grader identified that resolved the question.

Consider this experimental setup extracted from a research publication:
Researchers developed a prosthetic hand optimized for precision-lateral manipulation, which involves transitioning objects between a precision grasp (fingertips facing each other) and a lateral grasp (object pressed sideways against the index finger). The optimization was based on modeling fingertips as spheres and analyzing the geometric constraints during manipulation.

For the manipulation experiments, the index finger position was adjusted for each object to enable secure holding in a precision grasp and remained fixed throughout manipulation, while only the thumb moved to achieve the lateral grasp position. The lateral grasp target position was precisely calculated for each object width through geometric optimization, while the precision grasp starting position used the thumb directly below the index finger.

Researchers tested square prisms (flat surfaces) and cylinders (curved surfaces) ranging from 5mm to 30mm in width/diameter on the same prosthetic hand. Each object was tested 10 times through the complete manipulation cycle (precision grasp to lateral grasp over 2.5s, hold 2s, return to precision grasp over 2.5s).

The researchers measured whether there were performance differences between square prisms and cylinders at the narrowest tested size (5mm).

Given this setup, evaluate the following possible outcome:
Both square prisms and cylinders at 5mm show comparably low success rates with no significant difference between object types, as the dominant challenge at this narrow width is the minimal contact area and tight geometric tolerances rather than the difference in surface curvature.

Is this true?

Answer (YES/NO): NO